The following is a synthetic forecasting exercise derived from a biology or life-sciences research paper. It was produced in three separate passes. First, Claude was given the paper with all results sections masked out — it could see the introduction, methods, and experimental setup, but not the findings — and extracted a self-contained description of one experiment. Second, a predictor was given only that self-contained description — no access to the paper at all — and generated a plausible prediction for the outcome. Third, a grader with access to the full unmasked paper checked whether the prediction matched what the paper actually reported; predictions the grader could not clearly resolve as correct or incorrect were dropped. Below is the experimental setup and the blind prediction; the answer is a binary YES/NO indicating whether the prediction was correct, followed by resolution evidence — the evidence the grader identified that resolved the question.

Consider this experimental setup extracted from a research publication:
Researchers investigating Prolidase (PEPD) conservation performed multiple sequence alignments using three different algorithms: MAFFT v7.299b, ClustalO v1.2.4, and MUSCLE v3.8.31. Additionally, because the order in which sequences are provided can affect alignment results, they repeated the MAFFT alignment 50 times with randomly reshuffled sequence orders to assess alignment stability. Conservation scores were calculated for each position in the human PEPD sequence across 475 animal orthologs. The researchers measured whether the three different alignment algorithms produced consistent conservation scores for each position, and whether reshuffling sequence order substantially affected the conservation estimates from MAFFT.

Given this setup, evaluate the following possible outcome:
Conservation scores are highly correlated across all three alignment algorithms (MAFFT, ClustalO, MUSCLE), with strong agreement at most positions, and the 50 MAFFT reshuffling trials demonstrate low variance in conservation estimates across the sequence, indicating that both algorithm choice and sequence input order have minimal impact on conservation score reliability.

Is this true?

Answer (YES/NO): YES